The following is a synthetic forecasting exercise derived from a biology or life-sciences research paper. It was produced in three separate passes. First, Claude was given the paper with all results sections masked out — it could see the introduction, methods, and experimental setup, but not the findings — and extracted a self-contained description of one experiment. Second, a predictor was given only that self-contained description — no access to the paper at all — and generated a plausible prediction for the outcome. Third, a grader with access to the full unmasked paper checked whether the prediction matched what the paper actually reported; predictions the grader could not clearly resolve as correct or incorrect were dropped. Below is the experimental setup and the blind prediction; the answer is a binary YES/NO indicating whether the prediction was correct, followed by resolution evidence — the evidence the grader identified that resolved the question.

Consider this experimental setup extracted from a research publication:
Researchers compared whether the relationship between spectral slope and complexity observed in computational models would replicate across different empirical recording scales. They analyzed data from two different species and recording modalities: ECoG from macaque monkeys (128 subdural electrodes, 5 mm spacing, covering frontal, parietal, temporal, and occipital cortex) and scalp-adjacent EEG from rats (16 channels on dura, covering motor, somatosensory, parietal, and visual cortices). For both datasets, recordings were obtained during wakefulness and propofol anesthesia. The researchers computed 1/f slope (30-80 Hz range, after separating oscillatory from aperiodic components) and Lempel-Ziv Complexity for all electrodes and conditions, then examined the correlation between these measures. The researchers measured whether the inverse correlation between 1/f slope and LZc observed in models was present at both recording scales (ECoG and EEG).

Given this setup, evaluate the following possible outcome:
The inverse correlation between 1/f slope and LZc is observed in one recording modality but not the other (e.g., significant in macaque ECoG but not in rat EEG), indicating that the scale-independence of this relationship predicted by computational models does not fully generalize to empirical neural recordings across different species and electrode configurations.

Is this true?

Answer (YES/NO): NO